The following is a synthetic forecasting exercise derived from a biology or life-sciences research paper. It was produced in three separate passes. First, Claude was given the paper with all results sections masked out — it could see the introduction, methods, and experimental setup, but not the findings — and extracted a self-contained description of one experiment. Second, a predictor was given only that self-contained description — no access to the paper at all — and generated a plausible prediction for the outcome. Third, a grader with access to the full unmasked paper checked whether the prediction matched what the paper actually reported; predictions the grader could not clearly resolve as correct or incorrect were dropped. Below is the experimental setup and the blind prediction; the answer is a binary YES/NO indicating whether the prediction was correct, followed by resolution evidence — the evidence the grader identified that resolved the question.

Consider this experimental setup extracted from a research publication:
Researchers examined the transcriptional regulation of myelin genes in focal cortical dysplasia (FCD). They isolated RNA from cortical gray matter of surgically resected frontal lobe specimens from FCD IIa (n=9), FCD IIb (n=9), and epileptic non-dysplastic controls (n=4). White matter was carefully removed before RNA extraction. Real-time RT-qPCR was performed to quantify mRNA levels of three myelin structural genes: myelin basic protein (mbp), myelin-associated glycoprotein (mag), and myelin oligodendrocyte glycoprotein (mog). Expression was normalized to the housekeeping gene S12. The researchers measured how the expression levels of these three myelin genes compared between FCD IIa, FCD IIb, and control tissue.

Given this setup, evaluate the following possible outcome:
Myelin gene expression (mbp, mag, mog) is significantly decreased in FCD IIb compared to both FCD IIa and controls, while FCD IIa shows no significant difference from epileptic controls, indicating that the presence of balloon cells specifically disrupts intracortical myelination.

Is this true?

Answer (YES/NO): NO